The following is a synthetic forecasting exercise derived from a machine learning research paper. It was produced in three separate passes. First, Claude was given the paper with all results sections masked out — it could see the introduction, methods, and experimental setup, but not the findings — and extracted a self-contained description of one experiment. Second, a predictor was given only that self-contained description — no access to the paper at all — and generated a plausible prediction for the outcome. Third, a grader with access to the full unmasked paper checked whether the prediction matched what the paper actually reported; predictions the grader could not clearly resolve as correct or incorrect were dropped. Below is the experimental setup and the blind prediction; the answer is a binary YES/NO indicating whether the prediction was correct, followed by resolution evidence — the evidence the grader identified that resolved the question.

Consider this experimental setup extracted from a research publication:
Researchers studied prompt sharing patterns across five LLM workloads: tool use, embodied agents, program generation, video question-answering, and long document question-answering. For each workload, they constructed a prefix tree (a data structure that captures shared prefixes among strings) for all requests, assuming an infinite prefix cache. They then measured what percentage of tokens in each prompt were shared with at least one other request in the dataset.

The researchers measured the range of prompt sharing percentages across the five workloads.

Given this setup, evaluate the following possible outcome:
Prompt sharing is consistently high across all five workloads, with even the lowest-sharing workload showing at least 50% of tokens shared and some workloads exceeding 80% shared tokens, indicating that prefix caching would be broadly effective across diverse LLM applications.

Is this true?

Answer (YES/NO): YES